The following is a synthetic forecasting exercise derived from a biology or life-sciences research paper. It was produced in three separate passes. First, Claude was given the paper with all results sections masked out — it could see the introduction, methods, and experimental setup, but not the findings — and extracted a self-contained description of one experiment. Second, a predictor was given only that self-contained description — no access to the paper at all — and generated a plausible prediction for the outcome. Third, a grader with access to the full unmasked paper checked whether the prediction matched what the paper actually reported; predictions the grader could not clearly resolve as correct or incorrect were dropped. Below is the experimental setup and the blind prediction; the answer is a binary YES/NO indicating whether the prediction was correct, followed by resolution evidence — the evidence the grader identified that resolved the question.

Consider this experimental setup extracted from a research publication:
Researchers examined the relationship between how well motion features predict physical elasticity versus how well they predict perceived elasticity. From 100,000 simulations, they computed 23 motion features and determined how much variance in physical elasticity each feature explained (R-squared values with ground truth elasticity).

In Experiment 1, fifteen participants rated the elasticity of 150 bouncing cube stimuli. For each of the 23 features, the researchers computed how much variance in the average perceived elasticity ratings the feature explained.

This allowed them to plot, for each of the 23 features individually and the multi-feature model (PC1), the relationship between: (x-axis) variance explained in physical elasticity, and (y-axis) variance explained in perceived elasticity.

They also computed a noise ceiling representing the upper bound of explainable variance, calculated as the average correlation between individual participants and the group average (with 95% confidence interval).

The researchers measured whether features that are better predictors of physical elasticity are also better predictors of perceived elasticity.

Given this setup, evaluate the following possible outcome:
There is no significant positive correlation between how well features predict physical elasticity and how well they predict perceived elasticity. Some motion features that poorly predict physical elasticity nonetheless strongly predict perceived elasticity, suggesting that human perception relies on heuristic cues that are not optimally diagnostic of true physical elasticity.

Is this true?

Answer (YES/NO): NO